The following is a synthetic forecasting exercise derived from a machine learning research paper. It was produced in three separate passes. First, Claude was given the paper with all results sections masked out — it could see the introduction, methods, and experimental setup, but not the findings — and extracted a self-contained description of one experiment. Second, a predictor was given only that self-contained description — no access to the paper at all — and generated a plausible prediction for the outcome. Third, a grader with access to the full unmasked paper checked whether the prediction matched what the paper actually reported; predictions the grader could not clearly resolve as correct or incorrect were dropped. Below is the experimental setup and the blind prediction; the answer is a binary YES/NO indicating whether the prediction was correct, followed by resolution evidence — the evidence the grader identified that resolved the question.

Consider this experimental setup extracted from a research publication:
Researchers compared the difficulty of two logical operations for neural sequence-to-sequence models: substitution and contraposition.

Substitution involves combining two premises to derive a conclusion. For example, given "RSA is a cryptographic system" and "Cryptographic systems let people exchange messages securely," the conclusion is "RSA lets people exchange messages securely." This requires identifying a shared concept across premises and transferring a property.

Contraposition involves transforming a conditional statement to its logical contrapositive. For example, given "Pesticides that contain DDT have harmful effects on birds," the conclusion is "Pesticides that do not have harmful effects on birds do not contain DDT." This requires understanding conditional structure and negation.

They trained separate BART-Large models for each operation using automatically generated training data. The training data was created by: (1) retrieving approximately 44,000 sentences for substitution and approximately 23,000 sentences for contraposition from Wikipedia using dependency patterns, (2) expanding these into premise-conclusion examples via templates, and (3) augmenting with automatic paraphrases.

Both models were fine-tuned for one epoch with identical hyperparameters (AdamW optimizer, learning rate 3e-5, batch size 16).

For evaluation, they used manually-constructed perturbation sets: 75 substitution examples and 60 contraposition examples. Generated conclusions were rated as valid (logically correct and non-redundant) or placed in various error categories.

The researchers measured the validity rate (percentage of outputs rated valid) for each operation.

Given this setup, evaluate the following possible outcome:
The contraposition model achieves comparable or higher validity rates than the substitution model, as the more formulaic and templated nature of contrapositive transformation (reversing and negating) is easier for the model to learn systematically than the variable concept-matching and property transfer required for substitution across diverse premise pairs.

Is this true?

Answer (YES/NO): NO